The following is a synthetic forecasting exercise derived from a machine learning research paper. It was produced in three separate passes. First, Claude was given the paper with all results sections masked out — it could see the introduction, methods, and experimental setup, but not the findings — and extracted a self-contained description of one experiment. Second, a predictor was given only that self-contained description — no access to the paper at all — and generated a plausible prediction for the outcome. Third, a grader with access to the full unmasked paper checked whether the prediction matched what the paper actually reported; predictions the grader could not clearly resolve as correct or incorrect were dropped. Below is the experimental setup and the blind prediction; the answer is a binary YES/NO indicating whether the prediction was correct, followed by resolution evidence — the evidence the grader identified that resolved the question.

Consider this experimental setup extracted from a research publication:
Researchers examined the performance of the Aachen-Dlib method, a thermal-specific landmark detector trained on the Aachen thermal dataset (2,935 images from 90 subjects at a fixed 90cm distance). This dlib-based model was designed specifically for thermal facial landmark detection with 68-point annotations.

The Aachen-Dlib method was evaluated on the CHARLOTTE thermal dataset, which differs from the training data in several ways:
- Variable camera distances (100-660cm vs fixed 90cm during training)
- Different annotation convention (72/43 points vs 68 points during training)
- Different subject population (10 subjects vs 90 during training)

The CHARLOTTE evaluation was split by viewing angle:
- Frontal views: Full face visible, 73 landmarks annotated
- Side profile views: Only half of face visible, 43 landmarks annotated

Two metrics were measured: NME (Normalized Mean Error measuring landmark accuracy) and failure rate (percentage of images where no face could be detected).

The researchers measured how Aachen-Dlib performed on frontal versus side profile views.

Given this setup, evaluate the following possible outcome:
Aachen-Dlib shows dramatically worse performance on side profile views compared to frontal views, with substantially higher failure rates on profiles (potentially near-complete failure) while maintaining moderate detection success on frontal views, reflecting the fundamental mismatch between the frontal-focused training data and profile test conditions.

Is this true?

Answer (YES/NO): YES